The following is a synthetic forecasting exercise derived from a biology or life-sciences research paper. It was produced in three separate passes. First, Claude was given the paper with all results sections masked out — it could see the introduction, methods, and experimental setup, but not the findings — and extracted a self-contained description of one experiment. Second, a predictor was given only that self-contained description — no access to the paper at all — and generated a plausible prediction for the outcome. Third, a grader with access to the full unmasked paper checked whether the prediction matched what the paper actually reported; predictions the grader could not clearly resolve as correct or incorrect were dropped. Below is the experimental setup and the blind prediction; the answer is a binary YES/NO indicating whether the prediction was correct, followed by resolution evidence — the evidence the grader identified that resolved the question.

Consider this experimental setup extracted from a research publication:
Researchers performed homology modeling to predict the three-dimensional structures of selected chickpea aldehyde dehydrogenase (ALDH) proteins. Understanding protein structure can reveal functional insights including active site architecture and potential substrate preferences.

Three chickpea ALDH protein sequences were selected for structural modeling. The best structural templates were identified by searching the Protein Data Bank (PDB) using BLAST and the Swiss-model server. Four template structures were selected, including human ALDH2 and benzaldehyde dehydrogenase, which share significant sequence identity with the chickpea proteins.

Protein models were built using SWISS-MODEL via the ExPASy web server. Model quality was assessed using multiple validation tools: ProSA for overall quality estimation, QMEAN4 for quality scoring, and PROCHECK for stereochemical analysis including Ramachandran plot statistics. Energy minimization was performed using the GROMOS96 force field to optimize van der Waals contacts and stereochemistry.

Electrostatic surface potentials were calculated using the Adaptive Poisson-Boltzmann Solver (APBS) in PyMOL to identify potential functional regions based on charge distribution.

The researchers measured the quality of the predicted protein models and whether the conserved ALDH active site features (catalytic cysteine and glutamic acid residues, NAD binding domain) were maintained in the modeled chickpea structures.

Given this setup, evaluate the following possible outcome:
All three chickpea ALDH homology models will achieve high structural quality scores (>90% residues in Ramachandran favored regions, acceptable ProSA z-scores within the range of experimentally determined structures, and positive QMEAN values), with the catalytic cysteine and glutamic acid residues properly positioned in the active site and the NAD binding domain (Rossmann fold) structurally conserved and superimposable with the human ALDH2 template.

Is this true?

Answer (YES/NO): NO